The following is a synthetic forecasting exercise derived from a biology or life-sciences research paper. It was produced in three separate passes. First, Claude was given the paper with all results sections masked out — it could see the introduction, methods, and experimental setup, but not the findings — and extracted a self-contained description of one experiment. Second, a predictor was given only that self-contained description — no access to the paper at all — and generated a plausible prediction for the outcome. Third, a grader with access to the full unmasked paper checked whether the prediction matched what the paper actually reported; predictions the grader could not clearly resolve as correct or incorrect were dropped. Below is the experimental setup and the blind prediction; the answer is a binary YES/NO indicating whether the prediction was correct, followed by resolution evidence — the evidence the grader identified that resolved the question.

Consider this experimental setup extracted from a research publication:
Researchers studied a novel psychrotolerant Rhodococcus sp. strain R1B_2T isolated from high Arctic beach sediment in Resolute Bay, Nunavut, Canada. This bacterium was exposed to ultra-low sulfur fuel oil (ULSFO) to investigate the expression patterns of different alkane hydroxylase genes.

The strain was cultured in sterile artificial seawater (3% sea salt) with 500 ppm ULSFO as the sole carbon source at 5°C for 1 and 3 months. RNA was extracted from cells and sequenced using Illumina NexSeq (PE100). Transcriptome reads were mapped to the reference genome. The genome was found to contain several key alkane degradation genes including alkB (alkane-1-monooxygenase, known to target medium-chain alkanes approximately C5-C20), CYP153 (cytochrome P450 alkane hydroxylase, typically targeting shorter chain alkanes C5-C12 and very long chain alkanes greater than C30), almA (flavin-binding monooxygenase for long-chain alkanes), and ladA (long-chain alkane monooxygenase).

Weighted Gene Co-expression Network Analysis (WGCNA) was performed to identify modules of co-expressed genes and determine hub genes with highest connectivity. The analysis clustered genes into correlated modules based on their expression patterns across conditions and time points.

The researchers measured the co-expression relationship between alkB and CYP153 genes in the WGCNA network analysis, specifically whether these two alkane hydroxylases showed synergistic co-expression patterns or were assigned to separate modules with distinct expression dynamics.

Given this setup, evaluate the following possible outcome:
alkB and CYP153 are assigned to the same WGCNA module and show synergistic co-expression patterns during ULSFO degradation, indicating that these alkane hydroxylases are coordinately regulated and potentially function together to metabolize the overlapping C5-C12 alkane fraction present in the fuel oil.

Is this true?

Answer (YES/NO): NO